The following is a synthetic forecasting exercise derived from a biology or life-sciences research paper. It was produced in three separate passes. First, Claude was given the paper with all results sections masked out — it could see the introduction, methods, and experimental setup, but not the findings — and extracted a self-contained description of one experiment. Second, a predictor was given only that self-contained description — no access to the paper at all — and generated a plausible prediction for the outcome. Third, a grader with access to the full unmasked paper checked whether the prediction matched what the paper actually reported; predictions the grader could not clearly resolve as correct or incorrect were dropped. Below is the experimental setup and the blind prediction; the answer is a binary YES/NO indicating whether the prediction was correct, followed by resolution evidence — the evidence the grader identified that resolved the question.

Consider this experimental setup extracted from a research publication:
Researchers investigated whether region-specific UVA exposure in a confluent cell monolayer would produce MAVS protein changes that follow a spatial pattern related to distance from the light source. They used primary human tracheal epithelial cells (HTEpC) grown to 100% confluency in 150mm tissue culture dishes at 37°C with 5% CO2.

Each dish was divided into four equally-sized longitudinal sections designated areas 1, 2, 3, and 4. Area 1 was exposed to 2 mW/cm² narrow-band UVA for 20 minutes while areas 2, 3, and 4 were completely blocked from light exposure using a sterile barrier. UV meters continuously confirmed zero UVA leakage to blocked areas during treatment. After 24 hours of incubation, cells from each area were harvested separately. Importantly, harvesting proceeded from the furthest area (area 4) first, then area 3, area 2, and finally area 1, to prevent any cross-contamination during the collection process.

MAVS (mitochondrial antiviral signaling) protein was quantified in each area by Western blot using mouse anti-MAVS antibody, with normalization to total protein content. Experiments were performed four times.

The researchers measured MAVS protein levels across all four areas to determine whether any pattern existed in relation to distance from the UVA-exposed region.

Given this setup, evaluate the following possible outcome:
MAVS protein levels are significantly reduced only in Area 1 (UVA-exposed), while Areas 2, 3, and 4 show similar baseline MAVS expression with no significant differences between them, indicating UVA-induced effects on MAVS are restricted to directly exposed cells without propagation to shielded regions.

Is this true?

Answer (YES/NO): NO